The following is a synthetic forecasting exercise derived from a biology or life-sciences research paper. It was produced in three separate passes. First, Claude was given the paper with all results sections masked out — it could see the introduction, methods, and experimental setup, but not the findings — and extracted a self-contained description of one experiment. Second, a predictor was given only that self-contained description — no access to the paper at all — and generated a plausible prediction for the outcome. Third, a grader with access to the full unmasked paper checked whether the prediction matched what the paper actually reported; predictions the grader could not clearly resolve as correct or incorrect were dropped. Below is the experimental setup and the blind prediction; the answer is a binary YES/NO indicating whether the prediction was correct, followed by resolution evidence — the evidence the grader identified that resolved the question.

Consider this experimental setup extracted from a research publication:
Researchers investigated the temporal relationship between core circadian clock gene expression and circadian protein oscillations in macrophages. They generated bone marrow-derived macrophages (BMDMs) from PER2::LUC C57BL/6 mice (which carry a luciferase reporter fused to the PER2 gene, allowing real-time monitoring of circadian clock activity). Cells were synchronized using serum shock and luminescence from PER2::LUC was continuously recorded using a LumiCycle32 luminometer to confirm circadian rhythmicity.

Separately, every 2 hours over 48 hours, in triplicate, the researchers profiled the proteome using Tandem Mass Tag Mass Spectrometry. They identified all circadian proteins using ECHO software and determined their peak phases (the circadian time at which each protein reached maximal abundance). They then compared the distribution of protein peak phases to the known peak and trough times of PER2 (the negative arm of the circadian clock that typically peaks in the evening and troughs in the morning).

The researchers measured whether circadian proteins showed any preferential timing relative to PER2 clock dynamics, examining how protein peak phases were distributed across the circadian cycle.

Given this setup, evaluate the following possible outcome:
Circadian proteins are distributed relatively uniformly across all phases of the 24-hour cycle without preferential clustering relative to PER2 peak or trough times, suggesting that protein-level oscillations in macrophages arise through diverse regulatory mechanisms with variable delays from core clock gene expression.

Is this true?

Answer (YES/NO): NO